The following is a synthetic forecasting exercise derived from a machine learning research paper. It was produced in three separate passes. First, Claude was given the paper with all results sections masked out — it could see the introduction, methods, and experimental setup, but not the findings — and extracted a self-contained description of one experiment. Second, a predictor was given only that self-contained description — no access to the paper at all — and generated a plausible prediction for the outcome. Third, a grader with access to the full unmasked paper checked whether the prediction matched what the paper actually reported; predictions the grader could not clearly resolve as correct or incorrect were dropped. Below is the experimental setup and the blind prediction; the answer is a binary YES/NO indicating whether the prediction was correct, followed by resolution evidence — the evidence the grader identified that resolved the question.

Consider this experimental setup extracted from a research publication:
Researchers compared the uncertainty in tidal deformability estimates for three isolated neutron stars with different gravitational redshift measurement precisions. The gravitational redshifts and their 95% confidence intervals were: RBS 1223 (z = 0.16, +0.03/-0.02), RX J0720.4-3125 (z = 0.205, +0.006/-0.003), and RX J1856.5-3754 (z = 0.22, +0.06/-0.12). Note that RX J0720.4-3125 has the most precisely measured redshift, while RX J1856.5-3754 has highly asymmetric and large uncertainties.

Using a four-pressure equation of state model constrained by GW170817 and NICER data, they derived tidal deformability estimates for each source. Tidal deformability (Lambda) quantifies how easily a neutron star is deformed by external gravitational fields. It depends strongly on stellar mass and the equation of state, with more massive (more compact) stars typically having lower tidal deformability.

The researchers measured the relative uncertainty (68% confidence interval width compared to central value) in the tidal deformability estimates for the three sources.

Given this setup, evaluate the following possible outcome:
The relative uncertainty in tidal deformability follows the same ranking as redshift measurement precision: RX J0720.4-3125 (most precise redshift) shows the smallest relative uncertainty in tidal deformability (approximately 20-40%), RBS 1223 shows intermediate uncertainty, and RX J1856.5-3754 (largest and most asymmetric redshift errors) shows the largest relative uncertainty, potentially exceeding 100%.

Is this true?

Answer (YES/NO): NO